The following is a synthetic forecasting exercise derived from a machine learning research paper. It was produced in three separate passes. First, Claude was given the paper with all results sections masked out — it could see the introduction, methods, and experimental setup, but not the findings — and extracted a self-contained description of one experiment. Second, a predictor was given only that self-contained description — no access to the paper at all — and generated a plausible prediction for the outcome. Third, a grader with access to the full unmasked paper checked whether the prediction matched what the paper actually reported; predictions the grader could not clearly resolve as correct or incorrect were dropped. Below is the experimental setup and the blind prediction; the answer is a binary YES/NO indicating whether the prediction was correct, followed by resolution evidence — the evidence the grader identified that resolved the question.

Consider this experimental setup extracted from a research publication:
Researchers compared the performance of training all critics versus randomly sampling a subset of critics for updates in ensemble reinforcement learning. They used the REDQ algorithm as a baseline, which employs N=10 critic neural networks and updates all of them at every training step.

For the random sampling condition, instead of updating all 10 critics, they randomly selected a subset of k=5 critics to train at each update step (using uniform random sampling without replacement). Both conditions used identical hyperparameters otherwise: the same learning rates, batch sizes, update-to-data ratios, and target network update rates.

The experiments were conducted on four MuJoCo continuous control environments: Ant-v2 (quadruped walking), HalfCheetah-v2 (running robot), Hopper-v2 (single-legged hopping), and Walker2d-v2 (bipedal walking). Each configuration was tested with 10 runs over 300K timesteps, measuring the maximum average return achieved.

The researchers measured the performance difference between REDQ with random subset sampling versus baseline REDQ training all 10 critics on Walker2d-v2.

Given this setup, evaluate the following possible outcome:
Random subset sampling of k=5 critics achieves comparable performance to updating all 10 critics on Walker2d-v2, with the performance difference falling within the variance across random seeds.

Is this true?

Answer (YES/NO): NO